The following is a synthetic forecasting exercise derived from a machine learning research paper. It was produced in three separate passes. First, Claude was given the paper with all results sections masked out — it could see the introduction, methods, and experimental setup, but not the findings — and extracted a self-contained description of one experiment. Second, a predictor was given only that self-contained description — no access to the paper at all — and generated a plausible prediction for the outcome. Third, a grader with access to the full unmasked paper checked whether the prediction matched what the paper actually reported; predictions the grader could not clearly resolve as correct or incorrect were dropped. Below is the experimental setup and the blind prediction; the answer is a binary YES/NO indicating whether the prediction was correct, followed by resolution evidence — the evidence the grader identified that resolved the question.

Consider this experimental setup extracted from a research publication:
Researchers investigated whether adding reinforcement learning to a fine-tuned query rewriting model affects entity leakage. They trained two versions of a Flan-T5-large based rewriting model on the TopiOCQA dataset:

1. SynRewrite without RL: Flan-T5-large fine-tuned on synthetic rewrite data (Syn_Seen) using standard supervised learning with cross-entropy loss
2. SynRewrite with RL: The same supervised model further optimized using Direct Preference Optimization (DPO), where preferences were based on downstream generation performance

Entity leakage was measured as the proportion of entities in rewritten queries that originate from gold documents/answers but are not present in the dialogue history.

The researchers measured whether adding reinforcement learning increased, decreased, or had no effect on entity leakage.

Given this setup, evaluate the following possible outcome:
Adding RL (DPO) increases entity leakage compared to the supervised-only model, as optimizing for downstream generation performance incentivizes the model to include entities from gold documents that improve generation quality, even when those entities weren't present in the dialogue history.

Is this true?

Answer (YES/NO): YES